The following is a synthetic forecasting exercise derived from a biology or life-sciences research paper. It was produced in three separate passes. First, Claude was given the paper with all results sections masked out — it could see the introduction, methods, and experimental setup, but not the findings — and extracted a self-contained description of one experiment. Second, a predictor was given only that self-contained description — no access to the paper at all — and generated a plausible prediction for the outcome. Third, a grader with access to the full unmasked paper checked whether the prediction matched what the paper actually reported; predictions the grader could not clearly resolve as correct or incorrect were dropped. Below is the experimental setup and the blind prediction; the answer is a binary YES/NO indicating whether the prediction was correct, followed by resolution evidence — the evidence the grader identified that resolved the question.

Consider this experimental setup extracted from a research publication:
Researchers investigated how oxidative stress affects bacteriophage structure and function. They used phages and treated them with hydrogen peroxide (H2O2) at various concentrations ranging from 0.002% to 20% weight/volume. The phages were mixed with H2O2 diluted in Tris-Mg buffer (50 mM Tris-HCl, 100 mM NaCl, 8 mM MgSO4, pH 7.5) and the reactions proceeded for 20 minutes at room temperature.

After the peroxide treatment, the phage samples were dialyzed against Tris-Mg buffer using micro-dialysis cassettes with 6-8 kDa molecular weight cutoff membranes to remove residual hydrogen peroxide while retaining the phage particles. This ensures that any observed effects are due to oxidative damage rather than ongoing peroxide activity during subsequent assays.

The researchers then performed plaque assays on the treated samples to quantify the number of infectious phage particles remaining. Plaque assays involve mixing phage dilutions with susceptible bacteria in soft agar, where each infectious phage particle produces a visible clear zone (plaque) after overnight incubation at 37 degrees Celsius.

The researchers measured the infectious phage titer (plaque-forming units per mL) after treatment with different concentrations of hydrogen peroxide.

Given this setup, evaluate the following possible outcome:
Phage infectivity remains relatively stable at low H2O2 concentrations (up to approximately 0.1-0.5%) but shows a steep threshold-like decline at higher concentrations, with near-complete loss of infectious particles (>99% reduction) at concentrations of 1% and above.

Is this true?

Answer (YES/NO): NO